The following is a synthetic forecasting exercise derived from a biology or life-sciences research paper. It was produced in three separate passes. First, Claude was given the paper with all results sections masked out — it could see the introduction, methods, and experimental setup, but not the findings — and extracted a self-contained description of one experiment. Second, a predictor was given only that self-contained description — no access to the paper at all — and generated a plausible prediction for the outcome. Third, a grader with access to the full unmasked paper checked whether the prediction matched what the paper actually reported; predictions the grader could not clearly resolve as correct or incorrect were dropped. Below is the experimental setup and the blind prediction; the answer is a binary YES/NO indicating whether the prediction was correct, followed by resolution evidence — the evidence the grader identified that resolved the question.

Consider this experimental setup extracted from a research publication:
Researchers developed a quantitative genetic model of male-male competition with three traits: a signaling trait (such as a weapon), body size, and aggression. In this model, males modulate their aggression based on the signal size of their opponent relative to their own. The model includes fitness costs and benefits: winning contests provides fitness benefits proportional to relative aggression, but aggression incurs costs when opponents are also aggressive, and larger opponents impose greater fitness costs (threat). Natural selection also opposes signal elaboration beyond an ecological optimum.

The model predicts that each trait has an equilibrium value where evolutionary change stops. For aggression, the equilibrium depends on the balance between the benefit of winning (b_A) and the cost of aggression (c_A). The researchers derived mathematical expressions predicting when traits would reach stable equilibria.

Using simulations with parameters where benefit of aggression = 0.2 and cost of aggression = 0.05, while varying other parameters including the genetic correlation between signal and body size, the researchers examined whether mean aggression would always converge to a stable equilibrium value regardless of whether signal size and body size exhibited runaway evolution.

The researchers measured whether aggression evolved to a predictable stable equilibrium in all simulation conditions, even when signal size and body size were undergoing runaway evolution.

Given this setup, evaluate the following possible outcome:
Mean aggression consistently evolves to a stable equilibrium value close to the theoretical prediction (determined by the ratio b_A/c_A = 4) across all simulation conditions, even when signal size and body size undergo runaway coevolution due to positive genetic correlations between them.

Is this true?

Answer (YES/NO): YES